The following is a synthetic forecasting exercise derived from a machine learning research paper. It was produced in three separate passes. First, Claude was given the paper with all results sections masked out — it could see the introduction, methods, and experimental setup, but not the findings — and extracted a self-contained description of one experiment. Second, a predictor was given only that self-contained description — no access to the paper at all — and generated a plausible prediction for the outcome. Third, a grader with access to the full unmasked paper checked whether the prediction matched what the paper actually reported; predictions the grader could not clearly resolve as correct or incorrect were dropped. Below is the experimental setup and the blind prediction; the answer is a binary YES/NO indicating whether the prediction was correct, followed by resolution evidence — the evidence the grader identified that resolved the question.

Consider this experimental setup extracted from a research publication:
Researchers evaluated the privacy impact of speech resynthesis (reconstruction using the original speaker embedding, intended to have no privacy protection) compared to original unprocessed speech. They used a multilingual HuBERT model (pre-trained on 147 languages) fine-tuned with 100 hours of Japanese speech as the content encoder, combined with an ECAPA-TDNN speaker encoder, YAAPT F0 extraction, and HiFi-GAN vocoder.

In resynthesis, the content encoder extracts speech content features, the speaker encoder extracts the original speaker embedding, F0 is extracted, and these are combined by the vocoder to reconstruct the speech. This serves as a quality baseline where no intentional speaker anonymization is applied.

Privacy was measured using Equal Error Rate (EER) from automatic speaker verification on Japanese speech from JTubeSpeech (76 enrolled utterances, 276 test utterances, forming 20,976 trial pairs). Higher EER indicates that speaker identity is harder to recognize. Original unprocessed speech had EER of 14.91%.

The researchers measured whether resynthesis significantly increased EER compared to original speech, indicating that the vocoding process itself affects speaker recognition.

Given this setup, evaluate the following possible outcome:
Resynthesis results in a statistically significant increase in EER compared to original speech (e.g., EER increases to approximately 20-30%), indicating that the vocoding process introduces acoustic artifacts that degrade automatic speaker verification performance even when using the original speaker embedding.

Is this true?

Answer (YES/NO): YES